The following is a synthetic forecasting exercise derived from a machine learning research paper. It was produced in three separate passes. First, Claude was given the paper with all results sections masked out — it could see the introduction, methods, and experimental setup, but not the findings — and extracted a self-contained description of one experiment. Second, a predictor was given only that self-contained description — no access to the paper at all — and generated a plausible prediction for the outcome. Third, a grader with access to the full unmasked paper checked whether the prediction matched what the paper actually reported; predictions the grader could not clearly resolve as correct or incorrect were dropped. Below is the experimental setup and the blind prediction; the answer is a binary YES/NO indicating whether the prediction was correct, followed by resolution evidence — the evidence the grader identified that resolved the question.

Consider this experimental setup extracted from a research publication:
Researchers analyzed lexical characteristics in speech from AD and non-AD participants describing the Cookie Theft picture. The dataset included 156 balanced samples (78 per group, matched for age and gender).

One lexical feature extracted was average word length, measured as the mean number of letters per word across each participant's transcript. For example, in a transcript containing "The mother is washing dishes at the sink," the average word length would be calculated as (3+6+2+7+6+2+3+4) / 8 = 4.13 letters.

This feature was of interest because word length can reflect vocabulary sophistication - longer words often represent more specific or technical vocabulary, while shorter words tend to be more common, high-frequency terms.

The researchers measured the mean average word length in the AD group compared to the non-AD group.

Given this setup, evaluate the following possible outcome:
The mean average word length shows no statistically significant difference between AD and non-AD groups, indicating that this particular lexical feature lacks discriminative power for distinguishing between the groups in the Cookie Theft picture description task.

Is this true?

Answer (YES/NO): NO